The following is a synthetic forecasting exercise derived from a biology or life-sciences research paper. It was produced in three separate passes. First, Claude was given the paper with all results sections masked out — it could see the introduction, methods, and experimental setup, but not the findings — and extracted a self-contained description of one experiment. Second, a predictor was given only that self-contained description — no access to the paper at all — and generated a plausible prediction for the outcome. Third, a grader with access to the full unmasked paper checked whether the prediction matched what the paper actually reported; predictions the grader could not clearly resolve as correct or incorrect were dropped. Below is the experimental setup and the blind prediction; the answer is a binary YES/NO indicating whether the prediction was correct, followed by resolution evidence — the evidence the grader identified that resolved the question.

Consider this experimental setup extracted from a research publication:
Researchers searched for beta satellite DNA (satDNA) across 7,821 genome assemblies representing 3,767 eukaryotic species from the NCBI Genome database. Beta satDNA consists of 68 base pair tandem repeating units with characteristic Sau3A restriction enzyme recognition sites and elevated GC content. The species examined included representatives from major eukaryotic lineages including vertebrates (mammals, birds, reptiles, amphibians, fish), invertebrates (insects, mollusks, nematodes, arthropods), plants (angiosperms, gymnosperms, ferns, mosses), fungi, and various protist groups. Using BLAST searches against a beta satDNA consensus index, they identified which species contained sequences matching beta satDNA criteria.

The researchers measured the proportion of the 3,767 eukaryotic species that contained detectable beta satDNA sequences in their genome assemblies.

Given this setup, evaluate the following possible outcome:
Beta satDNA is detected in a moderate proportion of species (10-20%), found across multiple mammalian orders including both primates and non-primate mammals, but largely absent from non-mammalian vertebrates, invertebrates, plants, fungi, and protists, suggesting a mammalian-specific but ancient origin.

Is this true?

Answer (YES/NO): NO